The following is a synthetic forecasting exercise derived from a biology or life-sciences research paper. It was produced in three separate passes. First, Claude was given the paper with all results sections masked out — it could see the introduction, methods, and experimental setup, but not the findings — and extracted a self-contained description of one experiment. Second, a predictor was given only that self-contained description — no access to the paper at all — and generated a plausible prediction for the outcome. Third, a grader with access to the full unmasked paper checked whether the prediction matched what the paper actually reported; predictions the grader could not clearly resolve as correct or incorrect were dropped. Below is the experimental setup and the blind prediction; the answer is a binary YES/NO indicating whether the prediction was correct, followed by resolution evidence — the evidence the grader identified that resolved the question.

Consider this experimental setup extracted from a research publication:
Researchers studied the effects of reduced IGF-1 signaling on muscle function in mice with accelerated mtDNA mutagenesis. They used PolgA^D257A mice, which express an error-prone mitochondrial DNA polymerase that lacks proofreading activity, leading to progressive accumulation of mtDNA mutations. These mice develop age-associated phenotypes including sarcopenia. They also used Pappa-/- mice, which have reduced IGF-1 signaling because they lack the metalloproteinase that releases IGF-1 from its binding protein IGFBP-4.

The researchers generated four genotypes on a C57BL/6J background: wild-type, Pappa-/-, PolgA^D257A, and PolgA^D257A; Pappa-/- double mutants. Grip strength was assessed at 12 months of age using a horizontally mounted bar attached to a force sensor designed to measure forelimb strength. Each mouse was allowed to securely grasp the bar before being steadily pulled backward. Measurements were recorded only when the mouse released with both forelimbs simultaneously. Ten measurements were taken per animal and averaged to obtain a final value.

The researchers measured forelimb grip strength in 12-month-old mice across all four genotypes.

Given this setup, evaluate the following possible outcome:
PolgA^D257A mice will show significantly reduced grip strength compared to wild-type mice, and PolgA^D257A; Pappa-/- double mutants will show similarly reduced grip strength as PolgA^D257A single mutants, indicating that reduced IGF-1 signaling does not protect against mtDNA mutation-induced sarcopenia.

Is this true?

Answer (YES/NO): NO